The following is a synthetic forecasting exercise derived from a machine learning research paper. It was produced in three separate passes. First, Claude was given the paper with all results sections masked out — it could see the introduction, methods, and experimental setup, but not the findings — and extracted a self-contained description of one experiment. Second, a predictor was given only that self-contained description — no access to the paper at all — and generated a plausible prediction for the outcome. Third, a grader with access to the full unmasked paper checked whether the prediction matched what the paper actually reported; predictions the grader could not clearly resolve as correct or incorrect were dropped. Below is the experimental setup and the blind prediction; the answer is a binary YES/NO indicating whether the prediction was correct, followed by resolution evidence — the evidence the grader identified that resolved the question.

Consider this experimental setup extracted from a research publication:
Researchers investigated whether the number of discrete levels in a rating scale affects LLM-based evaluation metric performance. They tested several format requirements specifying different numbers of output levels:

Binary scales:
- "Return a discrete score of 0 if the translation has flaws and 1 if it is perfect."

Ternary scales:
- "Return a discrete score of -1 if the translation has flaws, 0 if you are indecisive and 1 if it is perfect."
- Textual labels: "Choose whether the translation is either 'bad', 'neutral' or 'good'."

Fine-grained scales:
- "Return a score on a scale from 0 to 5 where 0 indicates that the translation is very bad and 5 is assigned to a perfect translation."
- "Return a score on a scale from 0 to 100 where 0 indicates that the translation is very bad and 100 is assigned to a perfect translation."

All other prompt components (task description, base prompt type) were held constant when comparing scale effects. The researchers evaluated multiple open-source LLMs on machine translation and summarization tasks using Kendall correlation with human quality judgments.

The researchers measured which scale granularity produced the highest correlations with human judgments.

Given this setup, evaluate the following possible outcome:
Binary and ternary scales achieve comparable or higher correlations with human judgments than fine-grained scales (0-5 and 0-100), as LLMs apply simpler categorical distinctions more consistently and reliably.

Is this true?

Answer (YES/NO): NO